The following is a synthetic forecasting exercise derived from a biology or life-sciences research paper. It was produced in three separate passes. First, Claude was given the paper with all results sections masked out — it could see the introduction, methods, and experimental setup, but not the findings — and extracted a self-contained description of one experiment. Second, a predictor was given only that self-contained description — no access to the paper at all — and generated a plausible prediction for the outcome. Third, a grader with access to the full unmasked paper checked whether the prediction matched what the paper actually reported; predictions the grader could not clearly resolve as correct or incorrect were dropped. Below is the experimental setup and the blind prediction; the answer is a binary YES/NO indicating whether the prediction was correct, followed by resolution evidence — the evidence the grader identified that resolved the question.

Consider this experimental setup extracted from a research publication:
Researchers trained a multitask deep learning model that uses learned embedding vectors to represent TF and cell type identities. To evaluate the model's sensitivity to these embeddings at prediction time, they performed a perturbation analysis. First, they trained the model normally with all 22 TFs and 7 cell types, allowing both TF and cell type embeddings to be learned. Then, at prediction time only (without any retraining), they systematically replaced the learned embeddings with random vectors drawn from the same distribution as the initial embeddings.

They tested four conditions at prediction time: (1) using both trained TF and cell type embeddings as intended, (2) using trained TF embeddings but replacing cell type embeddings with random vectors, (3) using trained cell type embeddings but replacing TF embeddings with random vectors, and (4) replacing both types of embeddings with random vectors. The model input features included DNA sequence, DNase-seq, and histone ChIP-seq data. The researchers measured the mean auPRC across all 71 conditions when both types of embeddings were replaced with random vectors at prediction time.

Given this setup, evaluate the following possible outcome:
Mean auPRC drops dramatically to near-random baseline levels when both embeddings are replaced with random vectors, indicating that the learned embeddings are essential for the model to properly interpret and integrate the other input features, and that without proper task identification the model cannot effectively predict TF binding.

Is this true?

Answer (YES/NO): NO